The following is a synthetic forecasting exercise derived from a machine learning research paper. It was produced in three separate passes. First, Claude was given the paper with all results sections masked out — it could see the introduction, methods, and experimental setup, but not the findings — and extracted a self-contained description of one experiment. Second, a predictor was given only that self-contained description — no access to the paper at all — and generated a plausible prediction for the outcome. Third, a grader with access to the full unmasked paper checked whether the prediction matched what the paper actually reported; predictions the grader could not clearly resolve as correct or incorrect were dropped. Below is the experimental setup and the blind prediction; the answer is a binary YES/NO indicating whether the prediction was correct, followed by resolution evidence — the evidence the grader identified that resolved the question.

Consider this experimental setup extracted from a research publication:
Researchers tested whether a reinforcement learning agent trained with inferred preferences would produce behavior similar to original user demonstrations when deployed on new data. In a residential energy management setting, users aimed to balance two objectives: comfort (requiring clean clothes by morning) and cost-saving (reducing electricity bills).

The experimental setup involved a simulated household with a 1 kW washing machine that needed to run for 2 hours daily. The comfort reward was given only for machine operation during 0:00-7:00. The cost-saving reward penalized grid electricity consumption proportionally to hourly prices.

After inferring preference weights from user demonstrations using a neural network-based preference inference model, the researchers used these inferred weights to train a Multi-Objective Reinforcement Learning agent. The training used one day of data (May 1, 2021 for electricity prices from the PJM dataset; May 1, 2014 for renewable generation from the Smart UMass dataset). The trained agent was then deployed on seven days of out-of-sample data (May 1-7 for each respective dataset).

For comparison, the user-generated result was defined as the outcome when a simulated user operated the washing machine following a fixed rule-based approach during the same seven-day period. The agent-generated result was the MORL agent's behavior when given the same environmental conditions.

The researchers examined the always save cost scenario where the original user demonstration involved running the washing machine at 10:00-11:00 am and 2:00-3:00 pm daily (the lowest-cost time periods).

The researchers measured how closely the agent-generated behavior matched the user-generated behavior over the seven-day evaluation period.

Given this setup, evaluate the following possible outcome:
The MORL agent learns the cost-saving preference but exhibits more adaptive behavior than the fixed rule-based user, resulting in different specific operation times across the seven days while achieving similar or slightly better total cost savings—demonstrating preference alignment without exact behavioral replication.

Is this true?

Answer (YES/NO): YES